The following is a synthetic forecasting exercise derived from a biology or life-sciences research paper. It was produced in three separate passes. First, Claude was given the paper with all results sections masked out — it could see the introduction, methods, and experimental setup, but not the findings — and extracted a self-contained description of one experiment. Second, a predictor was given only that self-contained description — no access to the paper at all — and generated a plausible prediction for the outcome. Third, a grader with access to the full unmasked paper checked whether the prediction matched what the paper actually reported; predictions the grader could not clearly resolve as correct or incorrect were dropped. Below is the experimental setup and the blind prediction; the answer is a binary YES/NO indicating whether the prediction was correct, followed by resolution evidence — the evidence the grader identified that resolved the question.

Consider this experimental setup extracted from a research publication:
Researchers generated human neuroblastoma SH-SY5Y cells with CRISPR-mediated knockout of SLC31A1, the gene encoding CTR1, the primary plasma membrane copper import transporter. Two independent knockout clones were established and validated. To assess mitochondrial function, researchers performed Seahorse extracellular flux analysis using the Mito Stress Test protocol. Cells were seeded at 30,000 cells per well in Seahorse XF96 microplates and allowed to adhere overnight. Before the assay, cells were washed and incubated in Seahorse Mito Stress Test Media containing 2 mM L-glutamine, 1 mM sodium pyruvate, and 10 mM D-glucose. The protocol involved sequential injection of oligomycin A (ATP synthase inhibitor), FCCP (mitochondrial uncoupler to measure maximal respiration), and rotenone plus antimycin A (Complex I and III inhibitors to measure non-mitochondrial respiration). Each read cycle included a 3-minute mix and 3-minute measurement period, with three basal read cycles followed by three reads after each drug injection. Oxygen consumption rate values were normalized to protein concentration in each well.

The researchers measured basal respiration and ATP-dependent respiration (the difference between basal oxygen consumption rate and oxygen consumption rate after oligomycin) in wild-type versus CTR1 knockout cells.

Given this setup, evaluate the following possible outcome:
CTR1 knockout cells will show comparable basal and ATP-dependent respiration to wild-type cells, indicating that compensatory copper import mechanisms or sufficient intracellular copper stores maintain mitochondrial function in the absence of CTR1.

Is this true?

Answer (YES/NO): NO